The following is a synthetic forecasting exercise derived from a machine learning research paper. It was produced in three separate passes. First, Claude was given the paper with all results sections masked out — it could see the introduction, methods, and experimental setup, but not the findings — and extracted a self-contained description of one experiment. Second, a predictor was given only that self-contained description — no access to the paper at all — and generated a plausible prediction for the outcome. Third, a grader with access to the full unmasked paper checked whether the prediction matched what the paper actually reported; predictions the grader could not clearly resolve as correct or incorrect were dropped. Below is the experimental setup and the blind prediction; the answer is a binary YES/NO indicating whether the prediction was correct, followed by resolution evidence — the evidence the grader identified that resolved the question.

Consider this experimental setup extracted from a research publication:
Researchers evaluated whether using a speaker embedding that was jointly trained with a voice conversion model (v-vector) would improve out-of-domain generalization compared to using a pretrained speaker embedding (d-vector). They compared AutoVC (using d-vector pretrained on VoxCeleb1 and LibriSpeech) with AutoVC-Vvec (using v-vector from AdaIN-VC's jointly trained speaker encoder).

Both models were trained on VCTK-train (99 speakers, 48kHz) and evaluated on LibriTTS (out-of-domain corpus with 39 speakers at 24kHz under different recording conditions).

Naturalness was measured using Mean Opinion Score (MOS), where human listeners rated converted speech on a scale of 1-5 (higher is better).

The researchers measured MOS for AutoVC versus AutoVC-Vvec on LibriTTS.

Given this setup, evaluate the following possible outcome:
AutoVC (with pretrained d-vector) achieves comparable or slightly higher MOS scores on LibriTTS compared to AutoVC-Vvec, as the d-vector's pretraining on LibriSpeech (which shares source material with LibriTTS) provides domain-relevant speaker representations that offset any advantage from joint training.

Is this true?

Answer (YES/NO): NO